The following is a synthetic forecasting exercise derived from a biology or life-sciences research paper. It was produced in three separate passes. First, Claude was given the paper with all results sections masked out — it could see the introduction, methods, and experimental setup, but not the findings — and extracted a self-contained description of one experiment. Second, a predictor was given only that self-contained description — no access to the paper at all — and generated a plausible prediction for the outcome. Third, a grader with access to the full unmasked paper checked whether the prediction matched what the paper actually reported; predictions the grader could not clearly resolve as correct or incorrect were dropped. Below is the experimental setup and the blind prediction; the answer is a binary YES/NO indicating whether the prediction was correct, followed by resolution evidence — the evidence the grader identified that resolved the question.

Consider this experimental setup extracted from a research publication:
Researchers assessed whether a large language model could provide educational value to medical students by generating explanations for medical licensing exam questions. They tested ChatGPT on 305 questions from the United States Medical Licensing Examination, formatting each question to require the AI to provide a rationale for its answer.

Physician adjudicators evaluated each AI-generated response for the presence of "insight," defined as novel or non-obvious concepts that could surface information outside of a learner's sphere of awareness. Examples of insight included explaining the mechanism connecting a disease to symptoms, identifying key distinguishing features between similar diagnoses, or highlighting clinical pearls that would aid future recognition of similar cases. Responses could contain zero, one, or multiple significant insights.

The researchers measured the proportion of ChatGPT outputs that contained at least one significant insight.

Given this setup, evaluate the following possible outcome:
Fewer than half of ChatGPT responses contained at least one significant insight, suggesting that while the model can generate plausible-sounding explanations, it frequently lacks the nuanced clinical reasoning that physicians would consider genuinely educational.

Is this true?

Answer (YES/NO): NO